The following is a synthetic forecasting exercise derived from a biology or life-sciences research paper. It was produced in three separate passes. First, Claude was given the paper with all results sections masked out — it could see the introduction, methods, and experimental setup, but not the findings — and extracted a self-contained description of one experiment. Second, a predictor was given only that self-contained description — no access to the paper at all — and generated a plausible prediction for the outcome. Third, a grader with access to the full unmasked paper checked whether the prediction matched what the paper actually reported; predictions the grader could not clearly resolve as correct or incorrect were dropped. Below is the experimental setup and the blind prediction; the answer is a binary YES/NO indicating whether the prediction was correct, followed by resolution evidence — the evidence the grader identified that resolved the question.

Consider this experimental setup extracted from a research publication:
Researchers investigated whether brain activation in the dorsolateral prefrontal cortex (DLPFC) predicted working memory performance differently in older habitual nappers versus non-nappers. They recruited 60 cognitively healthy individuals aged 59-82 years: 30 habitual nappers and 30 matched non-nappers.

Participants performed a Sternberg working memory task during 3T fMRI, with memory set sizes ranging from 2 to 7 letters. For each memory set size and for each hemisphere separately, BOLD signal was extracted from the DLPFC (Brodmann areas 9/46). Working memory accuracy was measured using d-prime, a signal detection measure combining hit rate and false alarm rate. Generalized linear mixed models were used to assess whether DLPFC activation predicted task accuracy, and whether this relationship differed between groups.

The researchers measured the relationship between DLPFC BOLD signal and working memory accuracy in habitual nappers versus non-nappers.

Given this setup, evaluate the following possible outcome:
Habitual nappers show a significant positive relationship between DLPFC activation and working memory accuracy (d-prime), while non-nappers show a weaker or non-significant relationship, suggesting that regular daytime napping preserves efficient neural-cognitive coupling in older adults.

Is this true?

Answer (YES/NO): NO